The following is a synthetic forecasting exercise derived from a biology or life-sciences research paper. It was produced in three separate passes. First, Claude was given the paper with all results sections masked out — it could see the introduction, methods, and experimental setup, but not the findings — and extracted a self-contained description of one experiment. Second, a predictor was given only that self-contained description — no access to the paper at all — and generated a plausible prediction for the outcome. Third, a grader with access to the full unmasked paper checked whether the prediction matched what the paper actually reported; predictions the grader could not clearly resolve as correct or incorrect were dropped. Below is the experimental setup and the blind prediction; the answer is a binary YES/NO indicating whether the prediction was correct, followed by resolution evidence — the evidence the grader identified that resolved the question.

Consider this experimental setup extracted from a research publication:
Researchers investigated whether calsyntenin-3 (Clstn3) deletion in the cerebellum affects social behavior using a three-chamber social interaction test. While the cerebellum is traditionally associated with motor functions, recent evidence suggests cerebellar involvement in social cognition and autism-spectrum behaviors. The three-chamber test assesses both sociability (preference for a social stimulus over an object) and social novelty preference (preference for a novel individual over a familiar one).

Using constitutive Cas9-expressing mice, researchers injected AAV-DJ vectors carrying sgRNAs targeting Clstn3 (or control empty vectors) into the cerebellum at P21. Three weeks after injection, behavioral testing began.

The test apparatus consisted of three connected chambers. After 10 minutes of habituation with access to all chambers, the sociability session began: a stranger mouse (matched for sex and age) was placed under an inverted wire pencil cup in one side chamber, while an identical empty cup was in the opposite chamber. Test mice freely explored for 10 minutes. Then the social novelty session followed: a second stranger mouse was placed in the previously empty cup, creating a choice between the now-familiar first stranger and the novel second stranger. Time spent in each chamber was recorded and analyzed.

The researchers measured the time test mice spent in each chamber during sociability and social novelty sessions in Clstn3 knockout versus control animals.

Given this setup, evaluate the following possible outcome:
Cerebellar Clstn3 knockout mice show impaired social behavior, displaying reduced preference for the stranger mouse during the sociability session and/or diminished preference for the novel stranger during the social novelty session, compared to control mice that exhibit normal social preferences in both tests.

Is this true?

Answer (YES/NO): NO